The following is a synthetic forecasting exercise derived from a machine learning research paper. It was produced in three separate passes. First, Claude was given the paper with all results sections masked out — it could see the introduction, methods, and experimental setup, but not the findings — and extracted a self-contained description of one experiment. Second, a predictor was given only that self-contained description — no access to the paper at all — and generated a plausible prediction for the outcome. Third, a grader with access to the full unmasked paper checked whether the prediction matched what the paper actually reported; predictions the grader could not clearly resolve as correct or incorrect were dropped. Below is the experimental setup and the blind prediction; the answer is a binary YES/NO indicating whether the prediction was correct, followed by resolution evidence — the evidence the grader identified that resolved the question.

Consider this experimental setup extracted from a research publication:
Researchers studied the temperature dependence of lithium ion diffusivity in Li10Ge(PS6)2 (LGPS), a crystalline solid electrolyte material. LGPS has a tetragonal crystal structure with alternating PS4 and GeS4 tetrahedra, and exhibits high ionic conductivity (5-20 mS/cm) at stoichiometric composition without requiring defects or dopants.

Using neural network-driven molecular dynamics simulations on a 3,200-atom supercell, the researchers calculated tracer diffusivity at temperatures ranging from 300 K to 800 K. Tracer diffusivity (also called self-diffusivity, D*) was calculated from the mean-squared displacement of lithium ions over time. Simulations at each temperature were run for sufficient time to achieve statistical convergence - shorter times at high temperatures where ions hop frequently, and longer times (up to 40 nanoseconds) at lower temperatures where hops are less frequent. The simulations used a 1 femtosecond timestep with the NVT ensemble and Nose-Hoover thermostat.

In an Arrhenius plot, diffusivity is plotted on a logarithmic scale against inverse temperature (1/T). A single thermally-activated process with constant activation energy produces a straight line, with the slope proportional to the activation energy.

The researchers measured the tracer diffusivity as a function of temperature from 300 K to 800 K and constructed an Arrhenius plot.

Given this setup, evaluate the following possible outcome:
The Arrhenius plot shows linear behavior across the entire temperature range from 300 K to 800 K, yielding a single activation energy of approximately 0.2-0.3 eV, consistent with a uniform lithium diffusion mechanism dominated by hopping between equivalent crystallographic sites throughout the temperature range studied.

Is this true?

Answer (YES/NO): NO